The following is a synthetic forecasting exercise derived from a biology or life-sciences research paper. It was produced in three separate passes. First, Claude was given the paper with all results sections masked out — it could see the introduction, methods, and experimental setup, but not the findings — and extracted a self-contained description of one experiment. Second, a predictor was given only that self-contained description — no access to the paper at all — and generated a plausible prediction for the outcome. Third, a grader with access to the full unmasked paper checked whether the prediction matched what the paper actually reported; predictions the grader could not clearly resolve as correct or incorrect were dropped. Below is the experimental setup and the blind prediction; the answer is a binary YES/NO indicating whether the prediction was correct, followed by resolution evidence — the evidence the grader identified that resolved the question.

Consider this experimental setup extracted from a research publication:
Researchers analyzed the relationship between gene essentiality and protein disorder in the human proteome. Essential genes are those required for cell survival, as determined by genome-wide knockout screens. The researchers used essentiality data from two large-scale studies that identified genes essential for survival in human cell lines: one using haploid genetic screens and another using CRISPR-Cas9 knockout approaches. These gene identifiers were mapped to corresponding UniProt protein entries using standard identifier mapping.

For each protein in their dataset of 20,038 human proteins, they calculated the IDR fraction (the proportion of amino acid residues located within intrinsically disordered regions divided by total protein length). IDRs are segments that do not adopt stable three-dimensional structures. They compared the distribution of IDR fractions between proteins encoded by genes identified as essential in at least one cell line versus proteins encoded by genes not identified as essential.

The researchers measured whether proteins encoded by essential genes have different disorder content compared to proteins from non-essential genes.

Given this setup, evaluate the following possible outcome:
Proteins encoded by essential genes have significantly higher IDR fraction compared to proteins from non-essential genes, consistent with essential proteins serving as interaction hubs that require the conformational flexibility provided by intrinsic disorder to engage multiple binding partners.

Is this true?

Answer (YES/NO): NO